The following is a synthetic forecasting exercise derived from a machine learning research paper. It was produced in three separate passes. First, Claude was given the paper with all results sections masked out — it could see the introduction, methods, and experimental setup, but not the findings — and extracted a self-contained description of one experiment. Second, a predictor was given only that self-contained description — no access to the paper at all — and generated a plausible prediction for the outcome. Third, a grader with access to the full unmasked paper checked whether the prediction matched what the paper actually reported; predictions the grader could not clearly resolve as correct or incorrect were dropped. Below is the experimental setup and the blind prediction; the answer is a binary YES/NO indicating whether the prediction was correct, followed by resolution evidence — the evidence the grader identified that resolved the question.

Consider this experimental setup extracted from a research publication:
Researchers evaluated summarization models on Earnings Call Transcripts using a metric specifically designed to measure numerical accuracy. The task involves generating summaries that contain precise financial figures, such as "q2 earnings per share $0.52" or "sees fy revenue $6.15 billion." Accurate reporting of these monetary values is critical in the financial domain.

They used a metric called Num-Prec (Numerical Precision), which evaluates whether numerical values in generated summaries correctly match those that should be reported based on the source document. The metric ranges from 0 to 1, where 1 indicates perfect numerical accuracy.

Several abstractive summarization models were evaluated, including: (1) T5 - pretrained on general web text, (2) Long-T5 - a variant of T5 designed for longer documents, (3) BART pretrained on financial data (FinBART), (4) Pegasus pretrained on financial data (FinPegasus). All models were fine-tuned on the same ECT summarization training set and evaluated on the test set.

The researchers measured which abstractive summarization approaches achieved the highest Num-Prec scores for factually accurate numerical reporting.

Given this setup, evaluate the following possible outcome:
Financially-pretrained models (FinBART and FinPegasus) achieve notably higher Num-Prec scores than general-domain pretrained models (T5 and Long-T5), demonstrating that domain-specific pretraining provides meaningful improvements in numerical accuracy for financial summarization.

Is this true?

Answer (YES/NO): NO